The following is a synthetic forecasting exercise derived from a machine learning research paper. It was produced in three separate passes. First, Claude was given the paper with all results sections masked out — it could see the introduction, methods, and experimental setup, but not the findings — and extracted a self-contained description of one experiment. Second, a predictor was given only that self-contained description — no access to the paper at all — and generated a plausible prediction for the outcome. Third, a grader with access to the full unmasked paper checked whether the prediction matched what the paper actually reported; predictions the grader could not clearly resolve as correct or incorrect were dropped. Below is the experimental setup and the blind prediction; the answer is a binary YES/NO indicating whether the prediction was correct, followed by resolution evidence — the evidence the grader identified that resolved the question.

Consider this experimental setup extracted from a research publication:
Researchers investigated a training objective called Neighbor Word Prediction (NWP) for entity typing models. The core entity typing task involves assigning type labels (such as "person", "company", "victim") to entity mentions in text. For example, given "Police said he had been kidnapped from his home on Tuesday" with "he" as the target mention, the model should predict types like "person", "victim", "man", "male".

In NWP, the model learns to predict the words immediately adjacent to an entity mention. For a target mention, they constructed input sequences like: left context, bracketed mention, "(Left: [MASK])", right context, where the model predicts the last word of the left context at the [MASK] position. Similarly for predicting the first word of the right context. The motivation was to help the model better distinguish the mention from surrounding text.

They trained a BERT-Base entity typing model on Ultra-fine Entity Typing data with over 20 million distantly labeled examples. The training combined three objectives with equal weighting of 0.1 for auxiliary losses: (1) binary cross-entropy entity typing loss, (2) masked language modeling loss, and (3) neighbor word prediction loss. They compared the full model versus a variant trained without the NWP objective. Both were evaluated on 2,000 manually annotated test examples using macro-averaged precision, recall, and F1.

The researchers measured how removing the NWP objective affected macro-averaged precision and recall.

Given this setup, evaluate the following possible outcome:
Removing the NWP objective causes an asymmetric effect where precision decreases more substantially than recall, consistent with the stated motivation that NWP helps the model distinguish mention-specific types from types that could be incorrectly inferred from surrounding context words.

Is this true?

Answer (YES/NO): NO